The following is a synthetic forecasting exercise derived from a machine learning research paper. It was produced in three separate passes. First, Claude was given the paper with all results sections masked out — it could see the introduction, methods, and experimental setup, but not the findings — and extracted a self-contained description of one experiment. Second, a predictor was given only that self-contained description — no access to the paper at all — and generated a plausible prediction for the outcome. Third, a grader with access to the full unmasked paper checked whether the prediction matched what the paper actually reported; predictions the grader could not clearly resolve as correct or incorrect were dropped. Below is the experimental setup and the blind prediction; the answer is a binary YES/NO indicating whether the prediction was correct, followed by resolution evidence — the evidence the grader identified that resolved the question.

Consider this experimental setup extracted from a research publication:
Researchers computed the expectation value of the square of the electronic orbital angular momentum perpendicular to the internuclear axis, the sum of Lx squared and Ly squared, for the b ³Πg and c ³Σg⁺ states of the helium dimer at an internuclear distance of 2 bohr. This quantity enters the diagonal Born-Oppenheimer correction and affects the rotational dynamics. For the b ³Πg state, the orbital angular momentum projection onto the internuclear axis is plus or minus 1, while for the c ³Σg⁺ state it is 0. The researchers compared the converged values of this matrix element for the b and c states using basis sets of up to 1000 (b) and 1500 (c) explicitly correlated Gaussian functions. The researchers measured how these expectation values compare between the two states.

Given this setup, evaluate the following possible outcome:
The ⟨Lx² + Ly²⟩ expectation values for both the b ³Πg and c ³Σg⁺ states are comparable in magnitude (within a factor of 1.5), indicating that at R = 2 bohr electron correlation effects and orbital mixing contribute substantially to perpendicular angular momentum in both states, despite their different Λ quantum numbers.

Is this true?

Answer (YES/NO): YES